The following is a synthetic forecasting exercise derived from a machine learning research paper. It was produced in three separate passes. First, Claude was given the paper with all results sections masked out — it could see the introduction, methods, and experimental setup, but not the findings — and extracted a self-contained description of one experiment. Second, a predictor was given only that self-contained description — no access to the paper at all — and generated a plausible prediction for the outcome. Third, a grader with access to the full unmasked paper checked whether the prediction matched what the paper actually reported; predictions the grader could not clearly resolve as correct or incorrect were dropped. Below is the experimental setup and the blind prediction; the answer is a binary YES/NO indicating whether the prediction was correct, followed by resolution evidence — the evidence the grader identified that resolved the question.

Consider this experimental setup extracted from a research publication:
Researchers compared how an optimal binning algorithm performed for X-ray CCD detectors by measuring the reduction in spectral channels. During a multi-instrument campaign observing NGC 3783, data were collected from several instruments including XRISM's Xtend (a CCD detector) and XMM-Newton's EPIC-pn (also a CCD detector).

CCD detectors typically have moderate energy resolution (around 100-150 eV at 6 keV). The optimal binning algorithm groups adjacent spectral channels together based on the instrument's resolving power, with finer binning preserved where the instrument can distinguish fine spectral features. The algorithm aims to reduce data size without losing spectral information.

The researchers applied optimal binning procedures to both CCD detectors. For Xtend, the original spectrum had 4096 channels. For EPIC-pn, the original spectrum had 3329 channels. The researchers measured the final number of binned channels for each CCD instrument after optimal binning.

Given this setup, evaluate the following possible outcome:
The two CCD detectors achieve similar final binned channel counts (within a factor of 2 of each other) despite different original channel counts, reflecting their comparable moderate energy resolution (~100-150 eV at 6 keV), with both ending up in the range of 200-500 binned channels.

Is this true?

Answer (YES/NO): NO